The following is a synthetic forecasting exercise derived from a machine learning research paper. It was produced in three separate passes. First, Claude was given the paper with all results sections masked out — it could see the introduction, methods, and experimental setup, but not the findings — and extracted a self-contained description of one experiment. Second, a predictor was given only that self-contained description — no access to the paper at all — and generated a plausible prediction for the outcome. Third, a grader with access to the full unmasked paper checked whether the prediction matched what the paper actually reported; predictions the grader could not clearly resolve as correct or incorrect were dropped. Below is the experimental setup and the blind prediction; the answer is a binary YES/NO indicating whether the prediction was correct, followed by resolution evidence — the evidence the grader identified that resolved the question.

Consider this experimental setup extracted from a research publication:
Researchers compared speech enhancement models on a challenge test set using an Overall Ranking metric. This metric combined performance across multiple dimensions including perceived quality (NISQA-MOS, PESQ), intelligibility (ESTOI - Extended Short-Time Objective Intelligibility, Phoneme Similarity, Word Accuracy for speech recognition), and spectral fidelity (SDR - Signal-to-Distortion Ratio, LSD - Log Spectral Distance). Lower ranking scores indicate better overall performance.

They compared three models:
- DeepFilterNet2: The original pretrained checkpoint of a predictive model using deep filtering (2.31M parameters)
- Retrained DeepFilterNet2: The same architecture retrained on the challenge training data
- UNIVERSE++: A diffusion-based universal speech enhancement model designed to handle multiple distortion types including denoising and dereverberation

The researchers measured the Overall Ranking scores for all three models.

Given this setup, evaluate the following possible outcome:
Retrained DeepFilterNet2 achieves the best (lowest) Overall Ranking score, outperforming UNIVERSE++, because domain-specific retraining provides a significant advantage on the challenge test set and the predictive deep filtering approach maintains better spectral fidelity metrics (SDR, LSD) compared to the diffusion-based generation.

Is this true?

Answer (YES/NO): YES